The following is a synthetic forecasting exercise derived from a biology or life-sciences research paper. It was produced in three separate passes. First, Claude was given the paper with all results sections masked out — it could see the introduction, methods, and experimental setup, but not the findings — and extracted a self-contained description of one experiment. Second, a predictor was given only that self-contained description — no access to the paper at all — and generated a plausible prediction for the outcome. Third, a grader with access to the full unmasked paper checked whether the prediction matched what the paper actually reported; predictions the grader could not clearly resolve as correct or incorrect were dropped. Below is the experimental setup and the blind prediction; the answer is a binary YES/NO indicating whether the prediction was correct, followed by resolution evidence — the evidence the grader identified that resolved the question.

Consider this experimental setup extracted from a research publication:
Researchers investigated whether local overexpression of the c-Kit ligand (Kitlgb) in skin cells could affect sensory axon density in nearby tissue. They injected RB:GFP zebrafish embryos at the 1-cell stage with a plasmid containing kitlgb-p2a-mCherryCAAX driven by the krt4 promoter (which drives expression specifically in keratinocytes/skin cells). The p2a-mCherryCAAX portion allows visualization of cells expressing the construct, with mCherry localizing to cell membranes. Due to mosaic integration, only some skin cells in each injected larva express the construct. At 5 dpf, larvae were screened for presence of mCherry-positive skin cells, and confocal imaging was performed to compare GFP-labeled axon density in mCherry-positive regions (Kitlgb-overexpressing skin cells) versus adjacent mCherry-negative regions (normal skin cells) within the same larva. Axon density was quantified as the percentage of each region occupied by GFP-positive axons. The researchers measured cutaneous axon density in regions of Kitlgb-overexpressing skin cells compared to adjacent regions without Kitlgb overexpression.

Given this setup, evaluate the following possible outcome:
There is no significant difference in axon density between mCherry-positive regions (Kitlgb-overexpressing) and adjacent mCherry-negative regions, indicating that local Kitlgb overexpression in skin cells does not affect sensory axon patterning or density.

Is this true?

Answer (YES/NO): NO